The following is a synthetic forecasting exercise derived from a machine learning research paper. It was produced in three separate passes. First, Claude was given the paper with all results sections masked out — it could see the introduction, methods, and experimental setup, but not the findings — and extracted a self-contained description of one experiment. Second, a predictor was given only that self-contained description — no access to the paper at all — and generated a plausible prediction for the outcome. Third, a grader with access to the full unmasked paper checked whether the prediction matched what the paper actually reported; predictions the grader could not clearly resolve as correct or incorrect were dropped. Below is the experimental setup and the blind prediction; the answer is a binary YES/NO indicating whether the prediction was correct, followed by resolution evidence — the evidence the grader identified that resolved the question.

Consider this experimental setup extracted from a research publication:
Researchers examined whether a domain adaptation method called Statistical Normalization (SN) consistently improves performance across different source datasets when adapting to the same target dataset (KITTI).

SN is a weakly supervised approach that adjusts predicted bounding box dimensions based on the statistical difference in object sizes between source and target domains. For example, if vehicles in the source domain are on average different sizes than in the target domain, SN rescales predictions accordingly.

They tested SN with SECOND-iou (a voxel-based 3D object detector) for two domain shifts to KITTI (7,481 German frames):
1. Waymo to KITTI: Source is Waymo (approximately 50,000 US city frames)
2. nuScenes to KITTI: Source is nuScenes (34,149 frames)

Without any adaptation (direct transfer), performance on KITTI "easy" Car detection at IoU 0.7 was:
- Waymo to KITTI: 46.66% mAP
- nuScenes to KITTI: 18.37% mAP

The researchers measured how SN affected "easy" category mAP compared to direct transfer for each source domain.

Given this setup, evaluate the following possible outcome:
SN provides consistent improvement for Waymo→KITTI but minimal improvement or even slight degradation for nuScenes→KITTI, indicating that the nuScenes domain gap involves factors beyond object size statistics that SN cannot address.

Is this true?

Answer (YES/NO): YES